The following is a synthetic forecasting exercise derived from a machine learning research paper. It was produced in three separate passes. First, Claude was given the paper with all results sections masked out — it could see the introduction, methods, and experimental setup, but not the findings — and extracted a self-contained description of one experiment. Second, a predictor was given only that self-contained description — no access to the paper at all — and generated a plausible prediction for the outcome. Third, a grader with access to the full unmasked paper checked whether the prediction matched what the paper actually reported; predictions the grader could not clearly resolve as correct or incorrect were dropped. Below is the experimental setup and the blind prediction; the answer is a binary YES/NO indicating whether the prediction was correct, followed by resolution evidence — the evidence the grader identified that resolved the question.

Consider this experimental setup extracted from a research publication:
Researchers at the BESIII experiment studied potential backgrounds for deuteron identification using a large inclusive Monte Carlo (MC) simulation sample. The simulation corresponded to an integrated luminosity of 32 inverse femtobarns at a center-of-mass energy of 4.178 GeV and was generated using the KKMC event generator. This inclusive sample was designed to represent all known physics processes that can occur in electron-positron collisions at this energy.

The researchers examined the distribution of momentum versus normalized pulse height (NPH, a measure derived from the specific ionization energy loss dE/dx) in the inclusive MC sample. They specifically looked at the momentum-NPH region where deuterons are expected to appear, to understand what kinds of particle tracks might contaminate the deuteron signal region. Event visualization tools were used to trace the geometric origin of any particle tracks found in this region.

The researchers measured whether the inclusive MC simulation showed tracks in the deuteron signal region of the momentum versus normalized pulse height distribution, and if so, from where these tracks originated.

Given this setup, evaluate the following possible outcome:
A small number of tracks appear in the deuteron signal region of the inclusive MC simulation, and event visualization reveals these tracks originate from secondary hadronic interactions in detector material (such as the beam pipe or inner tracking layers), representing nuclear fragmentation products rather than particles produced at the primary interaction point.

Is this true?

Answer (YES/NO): YES